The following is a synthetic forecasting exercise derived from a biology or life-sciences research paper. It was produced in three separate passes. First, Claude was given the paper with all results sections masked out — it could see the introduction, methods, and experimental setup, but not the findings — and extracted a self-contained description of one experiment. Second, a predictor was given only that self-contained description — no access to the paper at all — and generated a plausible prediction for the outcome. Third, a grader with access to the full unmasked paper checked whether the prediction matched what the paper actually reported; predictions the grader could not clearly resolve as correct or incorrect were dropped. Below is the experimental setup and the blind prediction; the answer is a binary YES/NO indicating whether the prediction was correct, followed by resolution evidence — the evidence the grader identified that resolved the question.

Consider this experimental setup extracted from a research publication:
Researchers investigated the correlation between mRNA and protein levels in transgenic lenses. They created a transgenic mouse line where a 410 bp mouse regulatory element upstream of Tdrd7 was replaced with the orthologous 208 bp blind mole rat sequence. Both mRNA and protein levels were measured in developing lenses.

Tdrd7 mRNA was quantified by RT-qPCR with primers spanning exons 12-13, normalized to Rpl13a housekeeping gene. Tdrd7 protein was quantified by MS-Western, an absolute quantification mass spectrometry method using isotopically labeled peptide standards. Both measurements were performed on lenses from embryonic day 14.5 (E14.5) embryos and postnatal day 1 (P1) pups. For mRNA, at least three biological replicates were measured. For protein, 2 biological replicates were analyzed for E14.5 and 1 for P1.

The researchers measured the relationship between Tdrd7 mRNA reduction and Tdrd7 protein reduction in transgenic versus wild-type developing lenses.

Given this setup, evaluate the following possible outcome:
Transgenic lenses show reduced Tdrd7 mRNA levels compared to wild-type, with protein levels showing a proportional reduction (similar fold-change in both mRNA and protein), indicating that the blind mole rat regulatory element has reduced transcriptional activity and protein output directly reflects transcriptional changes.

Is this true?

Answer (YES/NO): NO